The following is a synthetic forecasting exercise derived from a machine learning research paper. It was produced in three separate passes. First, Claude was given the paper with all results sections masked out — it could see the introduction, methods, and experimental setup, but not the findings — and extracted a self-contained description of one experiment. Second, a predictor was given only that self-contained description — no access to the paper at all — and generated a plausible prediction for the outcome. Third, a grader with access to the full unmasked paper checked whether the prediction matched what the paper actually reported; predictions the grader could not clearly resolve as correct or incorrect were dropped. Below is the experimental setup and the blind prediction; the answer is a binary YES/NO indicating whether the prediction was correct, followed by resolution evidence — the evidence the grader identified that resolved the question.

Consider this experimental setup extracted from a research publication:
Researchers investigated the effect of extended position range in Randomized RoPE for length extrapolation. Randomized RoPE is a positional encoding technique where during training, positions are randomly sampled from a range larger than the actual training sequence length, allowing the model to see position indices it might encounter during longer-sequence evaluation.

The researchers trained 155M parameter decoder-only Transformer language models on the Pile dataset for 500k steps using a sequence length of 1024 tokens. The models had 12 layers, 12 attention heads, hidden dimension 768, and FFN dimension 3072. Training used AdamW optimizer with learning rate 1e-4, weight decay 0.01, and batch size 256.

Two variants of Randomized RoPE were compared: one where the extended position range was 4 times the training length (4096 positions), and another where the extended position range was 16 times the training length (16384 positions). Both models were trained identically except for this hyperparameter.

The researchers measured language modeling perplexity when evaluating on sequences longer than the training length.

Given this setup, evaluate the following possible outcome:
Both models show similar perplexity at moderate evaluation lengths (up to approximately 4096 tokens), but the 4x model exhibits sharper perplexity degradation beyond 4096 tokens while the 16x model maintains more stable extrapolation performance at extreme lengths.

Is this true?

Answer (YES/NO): NO